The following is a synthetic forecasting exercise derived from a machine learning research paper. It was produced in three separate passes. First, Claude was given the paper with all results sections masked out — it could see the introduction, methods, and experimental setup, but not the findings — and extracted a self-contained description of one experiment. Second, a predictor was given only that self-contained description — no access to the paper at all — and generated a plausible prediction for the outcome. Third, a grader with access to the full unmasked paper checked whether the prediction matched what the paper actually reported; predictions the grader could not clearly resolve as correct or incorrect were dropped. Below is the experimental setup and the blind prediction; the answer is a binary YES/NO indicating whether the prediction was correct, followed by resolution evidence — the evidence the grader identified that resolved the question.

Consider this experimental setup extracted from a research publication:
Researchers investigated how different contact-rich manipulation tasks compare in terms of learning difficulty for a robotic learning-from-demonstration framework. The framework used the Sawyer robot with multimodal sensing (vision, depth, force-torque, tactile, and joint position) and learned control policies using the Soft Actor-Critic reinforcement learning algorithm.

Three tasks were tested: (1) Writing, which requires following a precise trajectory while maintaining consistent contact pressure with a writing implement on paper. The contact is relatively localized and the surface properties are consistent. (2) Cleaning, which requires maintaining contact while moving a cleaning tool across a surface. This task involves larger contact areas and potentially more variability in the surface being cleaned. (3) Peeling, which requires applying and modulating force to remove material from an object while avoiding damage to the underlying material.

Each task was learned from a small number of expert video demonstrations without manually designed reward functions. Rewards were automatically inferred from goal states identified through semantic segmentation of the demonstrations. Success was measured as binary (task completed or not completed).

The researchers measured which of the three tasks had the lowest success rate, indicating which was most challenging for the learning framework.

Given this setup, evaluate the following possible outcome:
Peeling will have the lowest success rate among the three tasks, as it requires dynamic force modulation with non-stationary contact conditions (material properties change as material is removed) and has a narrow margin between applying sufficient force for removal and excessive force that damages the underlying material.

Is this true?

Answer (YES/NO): NO